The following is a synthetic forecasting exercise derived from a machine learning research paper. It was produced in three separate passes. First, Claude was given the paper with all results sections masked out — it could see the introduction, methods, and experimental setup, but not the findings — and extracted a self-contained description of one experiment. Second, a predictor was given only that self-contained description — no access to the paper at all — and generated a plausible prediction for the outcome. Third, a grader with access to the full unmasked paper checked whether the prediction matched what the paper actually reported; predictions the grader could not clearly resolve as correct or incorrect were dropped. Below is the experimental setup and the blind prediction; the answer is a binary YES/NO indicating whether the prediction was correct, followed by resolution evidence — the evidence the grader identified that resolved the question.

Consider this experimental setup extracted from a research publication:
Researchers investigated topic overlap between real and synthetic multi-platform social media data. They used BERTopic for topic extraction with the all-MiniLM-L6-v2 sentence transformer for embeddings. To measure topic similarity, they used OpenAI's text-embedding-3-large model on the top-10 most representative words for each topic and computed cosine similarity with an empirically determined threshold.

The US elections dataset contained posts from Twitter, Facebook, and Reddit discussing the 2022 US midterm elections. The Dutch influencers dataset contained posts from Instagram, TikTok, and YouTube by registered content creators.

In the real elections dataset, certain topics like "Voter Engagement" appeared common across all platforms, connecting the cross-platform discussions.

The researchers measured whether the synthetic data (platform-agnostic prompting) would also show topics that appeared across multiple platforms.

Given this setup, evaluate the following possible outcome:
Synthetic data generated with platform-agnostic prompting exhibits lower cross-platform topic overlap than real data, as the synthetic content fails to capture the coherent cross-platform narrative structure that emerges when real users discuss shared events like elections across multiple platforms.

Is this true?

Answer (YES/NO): NO